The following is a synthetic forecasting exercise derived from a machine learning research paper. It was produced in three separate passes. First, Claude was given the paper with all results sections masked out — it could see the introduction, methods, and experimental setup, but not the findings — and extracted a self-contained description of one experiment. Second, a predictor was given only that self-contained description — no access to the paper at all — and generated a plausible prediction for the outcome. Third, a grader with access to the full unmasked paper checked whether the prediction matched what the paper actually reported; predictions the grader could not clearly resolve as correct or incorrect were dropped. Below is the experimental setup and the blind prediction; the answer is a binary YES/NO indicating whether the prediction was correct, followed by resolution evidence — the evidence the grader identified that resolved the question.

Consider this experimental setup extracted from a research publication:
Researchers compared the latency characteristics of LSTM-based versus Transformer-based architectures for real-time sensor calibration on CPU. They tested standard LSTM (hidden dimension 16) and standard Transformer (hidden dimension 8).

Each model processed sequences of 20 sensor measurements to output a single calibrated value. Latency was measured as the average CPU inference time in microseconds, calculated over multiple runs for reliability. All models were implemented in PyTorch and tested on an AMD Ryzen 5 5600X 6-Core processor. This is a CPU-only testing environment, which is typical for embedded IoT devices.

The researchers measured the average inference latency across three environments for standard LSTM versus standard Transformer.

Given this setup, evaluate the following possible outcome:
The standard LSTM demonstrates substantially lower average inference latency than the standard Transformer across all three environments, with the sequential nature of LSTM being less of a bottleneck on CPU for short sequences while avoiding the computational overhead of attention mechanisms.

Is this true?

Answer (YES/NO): YES